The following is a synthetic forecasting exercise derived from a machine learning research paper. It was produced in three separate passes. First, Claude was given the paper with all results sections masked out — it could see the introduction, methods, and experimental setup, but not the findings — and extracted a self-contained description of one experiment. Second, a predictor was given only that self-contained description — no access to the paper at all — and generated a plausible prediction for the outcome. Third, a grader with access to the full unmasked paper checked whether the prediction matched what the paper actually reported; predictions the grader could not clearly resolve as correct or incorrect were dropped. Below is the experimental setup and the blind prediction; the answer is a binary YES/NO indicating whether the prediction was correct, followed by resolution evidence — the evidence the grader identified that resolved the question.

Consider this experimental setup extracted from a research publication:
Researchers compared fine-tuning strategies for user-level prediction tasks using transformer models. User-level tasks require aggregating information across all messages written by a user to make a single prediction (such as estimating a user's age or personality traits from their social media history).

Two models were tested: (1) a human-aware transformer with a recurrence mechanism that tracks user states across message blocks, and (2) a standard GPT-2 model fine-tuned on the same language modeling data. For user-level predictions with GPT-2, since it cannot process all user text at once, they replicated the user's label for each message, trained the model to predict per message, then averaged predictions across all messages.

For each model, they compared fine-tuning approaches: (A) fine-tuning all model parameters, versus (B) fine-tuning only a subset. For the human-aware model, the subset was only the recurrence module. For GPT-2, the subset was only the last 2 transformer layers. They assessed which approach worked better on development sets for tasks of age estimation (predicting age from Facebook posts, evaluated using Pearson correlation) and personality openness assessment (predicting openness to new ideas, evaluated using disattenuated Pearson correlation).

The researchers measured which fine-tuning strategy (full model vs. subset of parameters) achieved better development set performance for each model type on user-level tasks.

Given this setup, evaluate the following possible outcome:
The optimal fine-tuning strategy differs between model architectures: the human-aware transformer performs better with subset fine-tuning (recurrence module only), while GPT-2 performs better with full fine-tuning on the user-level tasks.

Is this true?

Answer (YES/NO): NO